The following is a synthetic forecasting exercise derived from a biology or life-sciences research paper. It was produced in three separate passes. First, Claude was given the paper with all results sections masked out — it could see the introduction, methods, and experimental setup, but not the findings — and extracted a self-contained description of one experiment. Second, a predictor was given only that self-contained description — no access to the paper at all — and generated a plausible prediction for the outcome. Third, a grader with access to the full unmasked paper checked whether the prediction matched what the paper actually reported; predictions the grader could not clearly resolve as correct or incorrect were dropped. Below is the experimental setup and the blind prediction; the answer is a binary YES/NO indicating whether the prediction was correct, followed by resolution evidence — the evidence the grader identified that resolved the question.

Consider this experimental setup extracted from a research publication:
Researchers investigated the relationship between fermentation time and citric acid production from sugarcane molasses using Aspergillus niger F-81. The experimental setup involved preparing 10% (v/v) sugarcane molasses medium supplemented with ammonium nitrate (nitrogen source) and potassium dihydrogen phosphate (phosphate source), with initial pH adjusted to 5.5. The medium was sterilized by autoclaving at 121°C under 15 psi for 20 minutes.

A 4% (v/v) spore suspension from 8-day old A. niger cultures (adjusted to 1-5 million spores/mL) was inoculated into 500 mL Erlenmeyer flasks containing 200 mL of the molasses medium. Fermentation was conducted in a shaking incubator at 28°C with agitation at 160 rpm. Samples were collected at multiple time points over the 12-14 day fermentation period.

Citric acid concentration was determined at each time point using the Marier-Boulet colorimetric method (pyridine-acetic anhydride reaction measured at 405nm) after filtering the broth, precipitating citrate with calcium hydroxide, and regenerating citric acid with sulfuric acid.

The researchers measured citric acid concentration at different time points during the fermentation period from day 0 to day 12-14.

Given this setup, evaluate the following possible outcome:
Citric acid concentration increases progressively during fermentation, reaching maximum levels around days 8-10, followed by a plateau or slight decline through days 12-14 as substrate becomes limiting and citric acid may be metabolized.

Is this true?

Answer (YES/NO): NO